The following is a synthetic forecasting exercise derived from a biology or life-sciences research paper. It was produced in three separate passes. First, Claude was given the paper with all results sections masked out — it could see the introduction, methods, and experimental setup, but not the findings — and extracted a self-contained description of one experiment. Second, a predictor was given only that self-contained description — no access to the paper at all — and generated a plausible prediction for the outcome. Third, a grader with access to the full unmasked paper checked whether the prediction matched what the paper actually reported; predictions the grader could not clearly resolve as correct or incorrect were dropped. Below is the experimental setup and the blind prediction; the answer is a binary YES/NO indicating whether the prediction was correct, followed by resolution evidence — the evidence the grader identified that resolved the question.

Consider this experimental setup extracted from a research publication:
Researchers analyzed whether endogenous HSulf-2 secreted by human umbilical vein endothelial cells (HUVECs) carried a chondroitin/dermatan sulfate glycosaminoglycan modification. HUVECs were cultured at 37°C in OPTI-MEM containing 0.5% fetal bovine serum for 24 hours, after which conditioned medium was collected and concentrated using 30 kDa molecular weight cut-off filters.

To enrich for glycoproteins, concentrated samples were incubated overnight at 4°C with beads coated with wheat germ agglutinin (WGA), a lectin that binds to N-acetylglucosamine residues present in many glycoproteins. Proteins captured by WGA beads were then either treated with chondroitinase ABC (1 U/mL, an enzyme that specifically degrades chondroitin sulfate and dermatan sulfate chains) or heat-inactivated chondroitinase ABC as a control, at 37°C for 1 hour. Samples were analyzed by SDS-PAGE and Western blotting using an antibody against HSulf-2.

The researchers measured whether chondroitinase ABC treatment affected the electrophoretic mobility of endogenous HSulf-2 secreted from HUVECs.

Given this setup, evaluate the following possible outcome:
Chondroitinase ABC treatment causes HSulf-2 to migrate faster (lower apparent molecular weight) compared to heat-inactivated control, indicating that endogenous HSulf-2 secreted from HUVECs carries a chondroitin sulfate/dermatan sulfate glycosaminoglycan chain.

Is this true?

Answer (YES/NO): YES